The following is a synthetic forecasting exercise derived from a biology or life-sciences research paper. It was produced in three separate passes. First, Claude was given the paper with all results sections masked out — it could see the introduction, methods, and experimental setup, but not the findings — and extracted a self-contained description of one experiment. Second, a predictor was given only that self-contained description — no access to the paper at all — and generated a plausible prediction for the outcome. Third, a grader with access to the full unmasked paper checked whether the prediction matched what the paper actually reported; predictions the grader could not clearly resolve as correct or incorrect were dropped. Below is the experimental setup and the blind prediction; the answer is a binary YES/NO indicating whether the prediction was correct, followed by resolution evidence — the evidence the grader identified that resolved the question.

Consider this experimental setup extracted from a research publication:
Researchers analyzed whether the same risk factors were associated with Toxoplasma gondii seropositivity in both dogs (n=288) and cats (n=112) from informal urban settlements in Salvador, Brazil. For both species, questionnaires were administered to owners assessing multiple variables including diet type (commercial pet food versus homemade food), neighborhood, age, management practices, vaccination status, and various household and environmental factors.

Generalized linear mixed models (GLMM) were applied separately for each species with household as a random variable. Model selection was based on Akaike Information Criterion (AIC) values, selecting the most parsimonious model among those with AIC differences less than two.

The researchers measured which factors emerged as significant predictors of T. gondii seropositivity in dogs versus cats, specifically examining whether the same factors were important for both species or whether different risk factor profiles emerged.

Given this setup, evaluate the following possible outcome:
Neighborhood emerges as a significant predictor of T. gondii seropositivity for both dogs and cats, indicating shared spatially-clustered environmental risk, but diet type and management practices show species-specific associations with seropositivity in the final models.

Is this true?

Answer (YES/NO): NO